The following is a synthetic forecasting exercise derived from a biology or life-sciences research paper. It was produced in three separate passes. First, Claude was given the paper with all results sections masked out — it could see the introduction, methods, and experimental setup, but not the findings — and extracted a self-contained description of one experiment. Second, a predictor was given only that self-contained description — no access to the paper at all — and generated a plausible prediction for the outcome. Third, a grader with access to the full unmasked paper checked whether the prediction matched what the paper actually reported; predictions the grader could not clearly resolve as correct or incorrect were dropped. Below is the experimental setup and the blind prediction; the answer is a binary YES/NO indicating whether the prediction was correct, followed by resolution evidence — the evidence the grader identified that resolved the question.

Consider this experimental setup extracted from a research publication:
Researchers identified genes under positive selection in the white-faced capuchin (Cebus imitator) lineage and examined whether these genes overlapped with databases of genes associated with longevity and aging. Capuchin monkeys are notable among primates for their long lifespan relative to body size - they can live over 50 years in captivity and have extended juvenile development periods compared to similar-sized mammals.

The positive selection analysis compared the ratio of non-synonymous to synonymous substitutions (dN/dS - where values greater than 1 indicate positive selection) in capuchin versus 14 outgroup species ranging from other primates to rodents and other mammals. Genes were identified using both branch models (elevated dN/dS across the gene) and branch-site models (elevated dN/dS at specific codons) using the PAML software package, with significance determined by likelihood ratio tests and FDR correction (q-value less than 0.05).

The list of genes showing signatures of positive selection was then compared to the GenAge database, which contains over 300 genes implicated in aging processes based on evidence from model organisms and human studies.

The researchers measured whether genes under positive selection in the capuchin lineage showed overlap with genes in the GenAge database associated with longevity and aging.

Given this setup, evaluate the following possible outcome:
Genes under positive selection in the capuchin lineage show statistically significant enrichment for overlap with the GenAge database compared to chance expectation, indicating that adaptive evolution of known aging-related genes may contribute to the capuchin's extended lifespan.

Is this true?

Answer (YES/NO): NO